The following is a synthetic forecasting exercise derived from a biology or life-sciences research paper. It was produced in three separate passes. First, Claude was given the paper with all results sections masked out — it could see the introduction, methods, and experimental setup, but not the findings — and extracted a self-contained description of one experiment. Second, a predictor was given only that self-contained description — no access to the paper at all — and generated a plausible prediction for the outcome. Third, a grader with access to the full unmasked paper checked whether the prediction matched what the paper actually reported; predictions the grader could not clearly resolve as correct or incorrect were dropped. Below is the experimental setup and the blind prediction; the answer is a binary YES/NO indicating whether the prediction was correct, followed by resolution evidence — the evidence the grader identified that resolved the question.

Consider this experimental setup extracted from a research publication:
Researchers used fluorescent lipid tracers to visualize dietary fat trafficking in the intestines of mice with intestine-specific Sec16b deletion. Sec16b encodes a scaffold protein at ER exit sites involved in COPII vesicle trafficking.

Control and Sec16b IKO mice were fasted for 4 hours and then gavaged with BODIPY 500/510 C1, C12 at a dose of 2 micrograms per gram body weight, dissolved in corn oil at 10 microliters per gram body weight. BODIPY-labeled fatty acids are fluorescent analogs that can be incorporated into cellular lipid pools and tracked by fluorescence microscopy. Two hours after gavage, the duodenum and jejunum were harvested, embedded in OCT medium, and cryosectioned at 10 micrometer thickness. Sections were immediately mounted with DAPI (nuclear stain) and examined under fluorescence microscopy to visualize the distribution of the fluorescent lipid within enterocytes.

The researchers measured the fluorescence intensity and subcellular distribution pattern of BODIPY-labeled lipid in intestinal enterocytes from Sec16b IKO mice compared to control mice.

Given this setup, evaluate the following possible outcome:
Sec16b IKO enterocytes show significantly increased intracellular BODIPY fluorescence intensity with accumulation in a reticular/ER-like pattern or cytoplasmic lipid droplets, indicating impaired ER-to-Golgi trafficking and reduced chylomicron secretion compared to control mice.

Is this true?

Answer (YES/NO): YES